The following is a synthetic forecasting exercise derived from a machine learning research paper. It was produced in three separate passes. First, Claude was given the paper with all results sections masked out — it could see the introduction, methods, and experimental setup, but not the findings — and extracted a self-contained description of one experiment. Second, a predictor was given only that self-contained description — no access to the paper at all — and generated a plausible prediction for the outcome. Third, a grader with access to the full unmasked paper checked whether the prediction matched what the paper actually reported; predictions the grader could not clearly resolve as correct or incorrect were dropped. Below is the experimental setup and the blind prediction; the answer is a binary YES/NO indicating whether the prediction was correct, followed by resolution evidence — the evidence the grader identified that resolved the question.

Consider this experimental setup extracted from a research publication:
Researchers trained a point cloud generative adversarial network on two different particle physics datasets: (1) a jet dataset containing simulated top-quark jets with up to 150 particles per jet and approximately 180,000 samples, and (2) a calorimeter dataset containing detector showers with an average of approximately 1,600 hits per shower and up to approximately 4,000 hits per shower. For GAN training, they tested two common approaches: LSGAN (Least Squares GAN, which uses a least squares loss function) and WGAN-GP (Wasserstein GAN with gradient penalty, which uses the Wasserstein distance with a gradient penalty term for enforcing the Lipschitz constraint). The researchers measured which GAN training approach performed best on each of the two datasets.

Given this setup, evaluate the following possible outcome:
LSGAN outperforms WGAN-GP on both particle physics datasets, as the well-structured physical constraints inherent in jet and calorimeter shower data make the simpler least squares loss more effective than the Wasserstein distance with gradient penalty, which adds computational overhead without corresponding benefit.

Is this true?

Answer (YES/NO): NO